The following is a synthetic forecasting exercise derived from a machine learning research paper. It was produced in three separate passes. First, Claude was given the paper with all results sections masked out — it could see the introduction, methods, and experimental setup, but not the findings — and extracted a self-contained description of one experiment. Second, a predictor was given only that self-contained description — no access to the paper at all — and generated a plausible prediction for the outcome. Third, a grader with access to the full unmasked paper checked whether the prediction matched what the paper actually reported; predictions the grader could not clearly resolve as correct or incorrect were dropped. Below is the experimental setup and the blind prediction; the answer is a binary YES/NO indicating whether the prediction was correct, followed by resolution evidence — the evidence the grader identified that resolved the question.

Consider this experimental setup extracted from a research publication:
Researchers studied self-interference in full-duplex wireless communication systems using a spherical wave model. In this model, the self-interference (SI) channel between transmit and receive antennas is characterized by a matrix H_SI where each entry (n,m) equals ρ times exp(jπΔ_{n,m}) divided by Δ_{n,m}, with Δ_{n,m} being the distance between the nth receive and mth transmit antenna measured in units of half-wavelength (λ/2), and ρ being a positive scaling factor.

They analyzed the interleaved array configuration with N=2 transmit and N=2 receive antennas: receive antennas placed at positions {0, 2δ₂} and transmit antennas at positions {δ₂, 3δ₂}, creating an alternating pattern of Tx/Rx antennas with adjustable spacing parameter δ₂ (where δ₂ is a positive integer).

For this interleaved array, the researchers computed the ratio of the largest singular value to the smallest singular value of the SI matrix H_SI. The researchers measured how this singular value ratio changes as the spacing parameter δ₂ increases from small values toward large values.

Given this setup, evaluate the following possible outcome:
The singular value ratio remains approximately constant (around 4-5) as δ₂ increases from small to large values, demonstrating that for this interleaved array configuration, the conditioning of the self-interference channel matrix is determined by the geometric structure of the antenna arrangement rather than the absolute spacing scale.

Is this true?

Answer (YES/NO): YES